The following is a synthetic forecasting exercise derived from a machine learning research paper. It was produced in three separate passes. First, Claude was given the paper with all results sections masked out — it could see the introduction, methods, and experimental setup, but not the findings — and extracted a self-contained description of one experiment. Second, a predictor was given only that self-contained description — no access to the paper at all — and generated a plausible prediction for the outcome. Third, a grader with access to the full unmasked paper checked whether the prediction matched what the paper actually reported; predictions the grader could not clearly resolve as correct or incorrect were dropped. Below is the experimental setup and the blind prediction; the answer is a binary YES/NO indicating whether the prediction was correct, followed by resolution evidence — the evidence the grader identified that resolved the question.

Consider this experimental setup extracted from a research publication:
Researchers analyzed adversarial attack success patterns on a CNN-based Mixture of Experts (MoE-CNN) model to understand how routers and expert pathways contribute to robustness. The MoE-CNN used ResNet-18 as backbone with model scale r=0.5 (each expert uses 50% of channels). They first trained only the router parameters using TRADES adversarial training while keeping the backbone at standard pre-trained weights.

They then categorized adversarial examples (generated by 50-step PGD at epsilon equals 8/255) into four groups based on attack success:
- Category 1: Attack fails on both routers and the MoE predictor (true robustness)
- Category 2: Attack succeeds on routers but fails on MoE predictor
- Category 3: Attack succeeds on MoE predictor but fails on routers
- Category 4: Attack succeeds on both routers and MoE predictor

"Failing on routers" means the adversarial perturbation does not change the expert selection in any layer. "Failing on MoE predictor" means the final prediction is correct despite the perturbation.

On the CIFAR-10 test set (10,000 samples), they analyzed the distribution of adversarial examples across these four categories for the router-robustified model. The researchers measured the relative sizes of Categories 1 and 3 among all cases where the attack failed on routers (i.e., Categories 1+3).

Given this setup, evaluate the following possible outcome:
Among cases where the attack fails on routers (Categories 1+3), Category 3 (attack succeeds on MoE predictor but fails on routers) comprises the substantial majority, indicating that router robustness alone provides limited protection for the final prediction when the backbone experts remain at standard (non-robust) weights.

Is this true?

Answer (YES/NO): NO